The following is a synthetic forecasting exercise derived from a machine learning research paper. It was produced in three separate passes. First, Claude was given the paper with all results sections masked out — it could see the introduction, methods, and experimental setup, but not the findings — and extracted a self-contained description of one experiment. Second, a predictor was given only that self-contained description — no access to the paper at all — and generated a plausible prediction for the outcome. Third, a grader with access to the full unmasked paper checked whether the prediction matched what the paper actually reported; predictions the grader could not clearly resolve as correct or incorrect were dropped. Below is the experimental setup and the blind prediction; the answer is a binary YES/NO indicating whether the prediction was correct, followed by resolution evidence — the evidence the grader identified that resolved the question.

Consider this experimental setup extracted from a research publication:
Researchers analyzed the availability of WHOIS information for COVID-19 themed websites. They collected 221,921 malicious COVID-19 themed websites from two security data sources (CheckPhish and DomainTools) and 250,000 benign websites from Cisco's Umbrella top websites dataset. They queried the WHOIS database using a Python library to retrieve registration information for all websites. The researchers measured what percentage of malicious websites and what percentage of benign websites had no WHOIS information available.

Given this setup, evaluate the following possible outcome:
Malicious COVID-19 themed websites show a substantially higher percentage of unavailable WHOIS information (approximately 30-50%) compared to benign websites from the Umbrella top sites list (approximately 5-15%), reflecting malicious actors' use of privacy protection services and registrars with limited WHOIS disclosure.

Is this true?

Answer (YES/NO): NO